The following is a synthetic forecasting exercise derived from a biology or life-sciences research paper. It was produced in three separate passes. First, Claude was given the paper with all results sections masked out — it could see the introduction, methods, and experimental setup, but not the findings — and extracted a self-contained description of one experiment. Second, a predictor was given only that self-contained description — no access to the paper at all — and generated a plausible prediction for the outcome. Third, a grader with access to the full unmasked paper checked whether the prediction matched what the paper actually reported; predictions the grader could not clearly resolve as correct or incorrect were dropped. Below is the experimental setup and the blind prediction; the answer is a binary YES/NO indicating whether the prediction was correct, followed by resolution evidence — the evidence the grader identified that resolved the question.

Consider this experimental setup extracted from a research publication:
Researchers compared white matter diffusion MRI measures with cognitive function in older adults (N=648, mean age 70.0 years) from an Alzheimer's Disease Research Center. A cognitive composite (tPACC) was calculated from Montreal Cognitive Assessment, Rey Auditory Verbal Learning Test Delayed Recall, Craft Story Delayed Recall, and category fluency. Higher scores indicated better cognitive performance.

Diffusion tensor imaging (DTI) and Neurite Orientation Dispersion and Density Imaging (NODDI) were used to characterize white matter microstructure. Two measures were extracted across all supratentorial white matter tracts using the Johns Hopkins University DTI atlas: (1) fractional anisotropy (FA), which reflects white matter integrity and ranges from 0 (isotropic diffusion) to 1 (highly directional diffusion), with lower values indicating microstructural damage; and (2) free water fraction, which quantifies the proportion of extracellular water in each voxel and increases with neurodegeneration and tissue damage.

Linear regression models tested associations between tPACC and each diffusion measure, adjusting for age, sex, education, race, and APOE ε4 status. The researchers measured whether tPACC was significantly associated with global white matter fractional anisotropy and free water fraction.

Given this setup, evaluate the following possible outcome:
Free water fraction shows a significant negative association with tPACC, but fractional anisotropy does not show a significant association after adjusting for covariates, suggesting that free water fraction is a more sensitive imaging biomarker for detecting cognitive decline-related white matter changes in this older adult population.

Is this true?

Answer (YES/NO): YES